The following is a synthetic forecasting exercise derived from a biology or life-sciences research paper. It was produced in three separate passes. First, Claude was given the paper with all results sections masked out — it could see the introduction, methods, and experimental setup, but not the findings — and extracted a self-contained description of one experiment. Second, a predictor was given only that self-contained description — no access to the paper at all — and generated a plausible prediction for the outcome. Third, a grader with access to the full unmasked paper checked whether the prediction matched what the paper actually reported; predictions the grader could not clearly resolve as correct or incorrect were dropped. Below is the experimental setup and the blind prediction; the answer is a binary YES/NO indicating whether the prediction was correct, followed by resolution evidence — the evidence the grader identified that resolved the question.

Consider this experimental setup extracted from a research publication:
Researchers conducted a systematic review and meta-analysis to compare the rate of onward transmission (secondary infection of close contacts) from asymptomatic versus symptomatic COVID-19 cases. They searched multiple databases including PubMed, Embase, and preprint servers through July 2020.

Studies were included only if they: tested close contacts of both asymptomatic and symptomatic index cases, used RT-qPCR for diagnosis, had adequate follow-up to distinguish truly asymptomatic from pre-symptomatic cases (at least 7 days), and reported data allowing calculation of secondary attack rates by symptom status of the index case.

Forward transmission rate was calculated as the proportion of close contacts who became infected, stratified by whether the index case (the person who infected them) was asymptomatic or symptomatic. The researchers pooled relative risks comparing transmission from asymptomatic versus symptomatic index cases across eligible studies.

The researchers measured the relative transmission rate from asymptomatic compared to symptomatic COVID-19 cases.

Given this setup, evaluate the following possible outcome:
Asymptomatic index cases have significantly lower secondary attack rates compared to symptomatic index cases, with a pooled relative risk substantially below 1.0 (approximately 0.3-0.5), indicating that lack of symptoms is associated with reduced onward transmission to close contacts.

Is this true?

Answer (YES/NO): NO